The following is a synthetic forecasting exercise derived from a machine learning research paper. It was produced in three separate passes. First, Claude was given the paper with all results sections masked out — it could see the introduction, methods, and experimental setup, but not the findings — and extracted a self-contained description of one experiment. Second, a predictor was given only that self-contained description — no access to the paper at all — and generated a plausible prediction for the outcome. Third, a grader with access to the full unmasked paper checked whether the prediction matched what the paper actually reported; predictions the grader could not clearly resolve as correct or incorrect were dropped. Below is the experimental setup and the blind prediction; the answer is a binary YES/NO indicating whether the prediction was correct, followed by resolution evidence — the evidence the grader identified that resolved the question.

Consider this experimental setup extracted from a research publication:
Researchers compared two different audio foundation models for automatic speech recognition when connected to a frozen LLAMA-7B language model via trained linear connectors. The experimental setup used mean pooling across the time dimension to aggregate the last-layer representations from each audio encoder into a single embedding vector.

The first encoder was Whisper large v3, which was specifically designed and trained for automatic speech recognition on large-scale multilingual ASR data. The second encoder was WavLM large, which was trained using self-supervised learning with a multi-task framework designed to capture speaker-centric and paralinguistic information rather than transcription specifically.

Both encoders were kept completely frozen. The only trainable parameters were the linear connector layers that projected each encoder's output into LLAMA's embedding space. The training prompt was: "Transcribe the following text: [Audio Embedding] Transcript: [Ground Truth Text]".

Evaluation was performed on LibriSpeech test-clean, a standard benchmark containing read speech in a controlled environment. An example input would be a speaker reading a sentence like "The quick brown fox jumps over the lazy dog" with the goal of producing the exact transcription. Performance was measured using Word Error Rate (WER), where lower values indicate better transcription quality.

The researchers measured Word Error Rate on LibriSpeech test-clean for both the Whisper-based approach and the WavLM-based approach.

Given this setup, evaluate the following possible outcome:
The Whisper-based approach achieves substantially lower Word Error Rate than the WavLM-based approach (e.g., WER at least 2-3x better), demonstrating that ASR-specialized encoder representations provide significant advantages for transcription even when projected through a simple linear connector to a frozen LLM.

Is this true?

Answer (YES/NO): NO